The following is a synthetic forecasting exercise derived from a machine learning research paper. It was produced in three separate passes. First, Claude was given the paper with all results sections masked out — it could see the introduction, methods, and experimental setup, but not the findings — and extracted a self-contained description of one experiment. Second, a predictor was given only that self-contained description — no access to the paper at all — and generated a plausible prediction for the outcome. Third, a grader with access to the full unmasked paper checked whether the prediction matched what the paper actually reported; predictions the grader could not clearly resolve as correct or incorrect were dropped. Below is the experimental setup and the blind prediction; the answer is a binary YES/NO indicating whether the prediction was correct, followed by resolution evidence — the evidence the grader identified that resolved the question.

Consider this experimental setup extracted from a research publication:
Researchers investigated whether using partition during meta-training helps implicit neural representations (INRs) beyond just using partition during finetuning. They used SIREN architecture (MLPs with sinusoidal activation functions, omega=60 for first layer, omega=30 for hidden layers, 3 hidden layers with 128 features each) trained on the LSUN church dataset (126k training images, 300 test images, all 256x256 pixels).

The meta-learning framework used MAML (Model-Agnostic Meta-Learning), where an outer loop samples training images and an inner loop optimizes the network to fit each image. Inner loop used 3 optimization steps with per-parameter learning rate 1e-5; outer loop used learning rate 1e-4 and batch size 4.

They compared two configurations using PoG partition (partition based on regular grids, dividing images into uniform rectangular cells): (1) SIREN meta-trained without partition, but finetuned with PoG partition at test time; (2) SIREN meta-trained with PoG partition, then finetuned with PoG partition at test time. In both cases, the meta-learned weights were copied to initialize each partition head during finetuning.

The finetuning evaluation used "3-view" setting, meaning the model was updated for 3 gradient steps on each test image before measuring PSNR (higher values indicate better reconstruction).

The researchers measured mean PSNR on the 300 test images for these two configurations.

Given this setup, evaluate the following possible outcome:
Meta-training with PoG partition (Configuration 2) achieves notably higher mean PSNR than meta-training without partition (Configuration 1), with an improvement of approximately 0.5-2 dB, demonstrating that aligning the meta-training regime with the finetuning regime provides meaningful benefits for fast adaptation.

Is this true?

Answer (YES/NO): YES